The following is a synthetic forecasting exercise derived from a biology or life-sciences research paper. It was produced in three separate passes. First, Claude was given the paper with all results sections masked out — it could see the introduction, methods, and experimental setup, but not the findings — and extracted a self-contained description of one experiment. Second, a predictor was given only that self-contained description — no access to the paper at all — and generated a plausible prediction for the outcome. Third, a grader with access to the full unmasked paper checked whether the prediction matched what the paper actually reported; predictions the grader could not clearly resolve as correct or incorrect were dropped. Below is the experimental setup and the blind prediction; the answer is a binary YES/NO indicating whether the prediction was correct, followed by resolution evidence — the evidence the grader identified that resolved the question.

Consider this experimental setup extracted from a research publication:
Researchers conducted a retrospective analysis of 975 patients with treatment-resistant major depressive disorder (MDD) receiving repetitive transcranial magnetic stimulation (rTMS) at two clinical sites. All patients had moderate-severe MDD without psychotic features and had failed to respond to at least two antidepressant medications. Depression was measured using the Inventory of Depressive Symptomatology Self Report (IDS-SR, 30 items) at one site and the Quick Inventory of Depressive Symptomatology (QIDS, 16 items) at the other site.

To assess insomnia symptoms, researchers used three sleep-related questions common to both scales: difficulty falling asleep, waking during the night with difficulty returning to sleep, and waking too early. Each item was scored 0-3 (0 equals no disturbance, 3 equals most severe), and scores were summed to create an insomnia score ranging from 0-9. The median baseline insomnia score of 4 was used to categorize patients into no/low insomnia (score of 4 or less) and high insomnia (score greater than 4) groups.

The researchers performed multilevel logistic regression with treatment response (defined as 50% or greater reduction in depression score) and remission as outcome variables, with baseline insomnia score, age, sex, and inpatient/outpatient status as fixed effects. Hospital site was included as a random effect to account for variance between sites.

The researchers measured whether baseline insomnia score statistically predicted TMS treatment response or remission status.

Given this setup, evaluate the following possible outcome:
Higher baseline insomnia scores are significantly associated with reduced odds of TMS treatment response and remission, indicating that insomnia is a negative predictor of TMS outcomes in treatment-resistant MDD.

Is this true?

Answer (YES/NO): NO